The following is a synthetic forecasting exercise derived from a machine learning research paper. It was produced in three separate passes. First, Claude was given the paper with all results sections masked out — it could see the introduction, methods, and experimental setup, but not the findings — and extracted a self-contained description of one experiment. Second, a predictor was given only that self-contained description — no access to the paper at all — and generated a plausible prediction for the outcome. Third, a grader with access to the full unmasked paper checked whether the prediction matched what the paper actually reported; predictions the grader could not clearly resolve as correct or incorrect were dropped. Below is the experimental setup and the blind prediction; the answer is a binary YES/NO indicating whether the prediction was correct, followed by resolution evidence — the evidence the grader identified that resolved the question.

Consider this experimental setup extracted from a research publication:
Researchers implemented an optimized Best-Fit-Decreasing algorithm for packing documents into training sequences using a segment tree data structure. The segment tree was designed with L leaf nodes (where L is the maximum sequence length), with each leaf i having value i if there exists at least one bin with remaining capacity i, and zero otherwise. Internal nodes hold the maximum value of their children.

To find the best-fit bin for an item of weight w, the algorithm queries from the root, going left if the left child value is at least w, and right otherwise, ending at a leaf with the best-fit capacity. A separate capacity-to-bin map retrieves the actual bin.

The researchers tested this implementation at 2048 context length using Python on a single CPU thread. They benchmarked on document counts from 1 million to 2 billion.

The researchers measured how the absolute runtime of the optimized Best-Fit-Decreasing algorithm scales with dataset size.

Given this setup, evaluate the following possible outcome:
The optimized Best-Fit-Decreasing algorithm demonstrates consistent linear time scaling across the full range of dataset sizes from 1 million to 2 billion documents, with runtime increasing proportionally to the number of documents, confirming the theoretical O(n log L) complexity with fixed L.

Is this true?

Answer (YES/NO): YES